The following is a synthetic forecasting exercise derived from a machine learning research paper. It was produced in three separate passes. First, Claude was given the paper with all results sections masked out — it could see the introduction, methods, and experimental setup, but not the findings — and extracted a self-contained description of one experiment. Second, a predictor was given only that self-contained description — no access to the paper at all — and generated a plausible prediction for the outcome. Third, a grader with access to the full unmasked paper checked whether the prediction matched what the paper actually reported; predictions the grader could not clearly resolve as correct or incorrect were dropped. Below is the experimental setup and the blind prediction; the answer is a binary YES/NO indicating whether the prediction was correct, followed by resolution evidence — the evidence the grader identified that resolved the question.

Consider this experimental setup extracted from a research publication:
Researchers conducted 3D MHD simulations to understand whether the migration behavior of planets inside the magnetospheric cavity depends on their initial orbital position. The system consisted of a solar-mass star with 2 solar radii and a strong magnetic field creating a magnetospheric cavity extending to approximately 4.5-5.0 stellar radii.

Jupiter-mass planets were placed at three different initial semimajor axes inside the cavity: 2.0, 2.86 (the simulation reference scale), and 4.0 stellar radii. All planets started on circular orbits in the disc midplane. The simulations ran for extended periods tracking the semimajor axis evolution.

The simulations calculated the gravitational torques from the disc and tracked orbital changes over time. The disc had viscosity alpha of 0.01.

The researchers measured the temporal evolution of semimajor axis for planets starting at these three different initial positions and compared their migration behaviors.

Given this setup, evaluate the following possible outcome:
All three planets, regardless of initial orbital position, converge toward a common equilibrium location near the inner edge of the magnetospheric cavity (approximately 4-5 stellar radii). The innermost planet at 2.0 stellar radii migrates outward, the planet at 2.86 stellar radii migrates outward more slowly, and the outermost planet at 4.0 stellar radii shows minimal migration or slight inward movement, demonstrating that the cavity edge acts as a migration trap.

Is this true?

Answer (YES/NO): NO